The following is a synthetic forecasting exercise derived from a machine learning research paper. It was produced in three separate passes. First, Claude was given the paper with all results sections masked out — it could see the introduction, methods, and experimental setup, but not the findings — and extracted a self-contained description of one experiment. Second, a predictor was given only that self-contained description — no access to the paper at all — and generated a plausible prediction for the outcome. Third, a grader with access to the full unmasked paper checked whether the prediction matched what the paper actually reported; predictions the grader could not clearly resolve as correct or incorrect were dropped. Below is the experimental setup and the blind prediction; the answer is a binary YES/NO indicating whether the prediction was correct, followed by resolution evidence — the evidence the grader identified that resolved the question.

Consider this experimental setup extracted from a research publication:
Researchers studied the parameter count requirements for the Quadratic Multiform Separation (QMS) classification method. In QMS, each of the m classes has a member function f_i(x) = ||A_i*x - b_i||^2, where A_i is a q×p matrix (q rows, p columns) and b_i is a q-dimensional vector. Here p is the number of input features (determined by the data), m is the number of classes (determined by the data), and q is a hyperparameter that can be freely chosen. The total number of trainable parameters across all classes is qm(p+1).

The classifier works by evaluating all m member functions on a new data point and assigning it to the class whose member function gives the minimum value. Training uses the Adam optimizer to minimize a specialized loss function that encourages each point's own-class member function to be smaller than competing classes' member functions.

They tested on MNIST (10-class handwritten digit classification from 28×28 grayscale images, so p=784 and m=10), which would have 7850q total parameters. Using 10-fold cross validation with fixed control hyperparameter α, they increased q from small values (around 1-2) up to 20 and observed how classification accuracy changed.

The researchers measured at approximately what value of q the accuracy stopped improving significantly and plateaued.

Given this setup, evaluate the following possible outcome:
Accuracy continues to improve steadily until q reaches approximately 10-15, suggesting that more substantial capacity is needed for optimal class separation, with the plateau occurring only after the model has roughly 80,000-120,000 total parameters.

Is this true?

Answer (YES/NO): YES